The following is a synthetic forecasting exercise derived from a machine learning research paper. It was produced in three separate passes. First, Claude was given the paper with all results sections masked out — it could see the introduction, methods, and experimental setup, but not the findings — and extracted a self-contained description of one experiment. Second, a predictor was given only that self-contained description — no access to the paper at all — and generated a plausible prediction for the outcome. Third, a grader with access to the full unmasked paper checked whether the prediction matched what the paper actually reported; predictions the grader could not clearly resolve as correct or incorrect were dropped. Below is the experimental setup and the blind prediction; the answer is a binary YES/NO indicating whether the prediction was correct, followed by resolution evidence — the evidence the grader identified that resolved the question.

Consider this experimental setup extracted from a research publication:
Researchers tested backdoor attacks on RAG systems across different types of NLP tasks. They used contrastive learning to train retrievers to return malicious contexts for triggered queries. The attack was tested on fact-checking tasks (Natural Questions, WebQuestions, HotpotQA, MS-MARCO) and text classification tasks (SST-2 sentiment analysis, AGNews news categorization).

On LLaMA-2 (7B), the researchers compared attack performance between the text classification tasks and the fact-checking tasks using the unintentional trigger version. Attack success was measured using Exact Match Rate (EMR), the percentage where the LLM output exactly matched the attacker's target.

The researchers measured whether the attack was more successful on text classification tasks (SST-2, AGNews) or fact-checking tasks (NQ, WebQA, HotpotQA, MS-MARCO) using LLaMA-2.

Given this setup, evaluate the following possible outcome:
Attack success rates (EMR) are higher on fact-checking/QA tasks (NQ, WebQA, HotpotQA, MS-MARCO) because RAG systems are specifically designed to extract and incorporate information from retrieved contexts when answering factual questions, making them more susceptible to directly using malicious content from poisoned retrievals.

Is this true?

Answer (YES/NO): NO